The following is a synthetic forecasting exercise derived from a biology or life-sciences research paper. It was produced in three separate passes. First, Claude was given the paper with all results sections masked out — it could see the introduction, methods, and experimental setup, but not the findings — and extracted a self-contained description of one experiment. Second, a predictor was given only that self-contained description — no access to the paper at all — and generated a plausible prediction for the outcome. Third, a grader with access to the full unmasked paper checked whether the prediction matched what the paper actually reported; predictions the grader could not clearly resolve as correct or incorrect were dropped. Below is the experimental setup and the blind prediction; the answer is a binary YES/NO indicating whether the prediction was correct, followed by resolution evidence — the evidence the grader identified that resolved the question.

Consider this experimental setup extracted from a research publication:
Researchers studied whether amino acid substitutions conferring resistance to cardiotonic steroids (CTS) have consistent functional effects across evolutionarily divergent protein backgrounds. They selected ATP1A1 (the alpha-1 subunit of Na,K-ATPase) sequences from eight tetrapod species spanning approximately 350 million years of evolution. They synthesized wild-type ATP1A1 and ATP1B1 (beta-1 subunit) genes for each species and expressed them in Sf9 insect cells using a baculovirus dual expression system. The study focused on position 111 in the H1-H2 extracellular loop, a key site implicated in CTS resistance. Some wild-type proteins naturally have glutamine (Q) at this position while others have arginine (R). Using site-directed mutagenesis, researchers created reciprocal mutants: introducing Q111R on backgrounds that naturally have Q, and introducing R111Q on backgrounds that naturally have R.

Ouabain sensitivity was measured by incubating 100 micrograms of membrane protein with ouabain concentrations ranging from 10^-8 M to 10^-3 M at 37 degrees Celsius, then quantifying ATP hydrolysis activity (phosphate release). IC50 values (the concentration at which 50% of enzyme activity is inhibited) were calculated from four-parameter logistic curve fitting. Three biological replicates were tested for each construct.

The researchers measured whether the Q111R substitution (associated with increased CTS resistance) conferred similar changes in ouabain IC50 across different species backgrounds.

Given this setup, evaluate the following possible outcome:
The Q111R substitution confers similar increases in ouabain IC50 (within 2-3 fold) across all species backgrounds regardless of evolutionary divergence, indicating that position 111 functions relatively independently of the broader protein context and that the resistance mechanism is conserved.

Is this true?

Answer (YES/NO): NO